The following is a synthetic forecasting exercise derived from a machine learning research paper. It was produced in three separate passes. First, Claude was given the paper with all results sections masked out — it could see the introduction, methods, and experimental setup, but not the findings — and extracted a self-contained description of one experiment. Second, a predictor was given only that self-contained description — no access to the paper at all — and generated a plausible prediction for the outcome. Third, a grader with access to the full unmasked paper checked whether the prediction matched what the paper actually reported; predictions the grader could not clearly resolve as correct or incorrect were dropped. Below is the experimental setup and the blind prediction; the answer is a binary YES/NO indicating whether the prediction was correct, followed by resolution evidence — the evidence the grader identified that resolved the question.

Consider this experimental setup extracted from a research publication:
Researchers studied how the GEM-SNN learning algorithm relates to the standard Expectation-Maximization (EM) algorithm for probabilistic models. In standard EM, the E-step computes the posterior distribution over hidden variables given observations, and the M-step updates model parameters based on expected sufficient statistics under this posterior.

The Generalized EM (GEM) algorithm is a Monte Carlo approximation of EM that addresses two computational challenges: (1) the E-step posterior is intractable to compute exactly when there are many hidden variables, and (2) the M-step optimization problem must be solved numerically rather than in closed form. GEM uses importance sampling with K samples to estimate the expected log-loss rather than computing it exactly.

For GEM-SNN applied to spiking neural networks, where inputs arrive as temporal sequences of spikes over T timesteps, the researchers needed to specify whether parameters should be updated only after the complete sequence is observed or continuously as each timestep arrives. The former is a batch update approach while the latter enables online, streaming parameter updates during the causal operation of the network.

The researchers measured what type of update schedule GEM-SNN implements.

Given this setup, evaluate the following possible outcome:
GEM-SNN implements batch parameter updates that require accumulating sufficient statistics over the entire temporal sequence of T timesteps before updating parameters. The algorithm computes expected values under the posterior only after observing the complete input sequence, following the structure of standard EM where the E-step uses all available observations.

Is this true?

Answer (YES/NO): NO